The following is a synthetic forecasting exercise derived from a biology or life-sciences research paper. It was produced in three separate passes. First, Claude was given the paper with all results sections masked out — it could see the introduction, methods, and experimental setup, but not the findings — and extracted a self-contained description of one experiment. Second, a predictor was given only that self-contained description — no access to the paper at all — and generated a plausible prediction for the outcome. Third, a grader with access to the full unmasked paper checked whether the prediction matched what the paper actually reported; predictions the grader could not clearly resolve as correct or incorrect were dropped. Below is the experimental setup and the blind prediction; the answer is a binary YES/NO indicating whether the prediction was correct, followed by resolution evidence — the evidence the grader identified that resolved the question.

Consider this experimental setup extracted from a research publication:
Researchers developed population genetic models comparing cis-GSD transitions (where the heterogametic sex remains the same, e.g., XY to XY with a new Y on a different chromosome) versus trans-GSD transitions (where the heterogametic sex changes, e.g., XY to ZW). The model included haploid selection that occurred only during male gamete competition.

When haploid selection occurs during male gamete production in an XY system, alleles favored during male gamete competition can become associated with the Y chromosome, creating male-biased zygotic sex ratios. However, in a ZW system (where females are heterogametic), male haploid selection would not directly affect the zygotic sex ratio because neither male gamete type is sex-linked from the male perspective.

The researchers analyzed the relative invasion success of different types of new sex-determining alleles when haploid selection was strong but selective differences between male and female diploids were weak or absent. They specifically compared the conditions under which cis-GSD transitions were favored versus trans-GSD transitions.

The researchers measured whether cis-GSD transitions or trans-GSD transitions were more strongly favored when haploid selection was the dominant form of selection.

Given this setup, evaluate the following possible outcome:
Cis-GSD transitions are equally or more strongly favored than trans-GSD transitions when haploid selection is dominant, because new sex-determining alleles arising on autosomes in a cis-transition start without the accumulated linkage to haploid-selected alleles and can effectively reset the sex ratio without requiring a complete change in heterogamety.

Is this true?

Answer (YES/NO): NO